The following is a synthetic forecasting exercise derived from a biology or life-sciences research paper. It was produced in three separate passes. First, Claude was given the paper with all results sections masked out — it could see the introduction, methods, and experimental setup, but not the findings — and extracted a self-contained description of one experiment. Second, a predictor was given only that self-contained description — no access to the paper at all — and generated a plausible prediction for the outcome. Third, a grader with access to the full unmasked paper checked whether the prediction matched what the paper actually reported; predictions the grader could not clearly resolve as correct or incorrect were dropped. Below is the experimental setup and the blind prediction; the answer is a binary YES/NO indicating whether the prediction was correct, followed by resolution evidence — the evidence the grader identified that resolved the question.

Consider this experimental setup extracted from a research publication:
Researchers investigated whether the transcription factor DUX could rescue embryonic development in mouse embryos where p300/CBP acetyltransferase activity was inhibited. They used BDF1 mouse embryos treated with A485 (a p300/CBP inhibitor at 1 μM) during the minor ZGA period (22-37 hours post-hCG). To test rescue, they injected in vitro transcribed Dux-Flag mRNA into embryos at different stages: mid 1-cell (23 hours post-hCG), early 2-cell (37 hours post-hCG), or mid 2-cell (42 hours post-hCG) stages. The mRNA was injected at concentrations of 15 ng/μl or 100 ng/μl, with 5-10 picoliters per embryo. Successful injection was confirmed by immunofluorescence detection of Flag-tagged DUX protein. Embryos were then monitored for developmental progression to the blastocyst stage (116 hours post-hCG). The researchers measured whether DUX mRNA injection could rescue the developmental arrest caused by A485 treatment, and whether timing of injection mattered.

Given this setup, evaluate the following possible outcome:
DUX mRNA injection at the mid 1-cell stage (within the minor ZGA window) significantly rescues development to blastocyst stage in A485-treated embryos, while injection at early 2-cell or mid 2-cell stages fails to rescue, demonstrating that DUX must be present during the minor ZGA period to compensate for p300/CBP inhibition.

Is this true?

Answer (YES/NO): NO